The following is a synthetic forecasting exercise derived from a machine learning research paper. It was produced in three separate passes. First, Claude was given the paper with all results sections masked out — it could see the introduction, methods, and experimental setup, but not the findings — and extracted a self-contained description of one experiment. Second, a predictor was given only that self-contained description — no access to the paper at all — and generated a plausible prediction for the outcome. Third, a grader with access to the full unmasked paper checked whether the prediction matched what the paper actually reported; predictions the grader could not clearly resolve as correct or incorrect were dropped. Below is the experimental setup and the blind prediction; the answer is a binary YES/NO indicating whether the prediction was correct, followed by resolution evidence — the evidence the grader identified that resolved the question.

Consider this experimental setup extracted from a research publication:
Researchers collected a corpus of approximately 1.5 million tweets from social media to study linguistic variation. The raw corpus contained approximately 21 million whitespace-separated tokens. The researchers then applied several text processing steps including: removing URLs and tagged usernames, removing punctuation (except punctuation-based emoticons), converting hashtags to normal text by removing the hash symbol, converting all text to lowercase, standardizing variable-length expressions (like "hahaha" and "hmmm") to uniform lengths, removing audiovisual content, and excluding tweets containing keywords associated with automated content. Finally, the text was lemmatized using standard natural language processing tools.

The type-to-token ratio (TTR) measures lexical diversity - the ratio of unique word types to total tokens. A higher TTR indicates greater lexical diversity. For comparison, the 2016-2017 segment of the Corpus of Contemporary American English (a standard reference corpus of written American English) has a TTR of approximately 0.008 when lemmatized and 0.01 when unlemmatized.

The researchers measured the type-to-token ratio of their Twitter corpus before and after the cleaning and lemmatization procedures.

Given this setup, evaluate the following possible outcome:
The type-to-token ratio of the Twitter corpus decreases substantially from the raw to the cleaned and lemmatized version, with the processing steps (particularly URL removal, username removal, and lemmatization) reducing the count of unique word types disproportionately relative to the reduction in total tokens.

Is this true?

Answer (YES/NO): YES